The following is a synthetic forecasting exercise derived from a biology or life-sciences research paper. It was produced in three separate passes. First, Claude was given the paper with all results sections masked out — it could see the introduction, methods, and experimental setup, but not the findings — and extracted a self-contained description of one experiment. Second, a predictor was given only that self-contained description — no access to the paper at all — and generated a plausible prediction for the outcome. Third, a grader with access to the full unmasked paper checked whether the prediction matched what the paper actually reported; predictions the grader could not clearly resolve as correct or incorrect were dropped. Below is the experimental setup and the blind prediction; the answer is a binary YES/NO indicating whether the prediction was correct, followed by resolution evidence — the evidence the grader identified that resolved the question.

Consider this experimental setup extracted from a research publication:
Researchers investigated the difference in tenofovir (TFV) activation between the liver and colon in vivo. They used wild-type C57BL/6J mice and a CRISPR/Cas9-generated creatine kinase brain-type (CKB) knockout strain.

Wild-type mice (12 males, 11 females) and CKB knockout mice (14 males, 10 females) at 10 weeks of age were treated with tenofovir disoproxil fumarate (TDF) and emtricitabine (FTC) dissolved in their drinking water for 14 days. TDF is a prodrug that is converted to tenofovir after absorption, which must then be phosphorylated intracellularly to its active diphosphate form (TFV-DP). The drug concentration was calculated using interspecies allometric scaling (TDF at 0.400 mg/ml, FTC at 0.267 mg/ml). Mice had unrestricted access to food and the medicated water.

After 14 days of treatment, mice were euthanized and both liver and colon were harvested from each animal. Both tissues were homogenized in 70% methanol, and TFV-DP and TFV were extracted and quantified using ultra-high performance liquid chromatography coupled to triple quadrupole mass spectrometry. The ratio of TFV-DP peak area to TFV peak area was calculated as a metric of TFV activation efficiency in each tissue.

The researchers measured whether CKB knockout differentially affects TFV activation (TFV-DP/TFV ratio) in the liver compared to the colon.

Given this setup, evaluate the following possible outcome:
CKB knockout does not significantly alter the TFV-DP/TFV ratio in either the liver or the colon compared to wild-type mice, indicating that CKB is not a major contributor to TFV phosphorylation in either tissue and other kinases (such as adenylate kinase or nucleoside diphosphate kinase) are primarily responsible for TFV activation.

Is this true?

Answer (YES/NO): NO